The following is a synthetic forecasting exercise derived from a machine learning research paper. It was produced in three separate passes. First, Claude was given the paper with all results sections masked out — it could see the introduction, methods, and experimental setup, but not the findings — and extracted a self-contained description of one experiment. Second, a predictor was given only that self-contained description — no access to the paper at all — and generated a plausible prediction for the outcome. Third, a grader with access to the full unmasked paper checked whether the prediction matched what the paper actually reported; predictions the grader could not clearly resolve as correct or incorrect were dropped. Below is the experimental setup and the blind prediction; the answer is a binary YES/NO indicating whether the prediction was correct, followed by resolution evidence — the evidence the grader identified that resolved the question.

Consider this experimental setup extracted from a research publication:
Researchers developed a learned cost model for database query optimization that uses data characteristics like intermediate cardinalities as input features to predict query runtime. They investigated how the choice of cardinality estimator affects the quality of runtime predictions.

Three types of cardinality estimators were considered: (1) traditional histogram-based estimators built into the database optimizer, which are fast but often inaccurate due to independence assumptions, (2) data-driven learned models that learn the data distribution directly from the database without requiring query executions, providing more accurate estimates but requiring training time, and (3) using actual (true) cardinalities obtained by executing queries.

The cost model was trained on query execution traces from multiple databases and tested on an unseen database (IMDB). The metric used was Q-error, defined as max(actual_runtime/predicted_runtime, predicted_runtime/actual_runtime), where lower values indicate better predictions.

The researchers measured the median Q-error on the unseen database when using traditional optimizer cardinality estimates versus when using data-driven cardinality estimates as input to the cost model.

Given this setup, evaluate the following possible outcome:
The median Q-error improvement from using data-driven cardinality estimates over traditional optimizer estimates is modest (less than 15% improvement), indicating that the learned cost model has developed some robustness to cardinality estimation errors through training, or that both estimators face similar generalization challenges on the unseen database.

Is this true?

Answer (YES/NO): YES